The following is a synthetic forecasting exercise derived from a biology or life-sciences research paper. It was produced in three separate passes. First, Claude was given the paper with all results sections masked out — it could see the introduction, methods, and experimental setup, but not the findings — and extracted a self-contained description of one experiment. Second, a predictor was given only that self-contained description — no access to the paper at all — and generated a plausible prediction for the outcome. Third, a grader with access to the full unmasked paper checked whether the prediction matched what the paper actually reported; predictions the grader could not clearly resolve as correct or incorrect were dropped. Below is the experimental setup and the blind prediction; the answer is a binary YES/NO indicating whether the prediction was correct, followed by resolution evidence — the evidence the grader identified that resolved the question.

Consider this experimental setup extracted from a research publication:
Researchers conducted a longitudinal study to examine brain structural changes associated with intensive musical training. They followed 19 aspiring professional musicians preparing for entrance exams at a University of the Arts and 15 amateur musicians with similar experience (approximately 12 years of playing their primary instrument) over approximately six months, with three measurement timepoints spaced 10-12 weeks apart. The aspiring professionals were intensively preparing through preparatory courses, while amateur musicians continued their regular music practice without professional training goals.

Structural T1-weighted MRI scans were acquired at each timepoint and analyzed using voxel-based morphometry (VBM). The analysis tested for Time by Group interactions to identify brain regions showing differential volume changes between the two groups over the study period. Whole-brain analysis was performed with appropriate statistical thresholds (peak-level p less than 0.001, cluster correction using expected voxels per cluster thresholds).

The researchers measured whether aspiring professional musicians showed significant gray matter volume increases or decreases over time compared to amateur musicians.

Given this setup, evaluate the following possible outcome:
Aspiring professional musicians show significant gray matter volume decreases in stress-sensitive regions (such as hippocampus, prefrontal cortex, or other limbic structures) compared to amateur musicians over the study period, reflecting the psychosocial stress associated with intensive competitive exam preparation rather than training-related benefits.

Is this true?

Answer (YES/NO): NO